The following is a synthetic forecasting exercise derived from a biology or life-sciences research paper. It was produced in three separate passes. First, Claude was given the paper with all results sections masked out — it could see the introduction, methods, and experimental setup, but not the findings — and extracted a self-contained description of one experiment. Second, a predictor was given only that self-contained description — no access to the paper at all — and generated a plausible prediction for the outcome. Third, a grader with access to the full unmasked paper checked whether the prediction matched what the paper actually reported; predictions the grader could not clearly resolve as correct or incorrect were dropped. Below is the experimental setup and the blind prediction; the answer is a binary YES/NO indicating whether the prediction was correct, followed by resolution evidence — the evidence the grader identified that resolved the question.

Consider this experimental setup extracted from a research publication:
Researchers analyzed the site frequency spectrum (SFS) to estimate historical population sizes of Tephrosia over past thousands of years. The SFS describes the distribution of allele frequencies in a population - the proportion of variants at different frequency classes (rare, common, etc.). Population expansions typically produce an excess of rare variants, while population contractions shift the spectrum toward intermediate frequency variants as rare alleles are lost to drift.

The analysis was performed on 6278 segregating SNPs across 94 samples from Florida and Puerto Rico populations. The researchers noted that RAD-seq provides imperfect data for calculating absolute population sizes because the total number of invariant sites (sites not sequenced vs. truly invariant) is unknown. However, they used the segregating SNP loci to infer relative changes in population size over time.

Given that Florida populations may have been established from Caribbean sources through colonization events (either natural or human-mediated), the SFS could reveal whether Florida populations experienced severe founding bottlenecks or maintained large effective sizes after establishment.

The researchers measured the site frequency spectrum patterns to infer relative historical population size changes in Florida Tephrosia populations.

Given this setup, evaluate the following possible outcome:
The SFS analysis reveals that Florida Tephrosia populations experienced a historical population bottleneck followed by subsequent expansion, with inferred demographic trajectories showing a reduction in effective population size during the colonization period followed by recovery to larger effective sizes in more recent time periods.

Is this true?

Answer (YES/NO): NO